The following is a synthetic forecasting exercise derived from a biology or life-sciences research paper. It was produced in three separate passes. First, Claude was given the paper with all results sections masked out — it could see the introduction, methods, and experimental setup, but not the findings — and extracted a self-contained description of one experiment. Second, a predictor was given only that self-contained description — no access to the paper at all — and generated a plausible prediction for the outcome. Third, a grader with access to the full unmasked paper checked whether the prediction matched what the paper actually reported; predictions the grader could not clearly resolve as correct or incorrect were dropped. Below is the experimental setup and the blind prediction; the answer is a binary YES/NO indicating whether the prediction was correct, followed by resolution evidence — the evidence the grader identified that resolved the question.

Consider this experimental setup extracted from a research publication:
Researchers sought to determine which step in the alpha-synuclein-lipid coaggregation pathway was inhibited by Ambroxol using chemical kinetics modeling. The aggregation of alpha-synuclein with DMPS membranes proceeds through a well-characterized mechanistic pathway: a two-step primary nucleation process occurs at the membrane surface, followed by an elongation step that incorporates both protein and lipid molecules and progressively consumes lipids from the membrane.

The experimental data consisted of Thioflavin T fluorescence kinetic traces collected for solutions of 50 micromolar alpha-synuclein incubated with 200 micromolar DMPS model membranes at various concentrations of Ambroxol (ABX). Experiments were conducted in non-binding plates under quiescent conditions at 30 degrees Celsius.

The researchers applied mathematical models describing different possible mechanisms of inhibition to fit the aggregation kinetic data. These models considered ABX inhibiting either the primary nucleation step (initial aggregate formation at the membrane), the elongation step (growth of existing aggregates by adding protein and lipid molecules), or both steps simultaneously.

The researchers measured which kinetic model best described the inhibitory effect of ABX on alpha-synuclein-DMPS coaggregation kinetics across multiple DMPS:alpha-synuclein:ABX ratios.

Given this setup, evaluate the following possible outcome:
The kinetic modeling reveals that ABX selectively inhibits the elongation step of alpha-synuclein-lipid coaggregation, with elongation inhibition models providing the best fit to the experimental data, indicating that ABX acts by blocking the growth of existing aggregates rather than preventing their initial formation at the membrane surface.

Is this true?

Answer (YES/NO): NO